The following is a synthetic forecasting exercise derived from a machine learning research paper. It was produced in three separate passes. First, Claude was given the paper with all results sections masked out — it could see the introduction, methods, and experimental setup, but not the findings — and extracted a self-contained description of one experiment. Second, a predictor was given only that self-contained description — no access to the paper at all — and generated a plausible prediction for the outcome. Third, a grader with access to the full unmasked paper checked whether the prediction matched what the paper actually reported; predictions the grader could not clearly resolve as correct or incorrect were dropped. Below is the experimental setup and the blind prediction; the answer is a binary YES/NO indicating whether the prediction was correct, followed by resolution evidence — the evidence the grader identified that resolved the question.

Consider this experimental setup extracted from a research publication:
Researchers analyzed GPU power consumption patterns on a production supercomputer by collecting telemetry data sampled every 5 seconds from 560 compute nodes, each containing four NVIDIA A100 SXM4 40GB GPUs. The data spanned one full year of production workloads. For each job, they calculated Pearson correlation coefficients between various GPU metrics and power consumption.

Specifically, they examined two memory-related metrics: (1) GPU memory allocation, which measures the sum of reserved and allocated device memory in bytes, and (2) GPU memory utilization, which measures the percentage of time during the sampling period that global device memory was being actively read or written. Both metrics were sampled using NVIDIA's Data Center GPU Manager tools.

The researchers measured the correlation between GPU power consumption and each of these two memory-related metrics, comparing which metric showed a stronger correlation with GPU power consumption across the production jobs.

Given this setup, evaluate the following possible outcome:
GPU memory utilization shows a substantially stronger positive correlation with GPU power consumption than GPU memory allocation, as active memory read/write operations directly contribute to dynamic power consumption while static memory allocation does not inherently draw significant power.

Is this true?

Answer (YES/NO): YES